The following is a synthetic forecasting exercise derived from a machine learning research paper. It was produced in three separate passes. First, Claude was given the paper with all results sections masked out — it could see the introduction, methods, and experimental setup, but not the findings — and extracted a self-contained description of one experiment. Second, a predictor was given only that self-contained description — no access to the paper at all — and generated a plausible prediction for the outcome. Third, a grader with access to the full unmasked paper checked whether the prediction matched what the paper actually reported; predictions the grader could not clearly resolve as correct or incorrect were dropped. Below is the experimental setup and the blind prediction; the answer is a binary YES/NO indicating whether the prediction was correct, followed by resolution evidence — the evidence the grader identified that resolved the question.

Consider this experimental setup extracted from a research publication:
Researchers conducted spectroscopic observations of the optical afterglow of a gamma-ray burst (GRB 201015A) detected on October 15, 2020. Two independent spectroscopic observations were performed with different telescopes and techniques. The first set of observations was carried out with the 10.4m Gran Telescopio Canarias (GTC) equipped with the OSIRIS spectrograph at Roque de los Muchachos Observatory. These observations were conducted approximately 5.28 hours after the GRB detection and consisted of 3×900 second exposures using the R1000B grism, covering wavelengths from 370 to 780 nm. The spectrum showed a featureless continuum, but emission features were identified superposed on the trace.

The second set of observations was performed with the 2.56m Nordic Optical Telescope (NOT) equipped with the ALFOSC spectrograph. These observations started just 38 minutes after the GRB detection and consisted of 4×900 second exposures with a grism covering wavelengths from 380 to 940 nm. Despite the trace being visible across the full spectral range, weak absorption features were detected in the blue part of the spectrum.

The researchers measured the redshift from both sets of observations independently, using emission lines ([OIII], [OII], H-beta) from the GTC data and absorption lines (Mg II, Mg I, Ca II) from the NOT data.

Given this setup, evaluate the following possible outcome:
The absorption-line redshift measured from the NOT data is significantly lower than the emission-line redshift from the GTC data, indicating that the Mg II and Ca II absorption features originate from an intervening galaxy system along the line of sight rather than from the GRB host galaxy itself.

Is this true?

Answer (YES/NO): NO